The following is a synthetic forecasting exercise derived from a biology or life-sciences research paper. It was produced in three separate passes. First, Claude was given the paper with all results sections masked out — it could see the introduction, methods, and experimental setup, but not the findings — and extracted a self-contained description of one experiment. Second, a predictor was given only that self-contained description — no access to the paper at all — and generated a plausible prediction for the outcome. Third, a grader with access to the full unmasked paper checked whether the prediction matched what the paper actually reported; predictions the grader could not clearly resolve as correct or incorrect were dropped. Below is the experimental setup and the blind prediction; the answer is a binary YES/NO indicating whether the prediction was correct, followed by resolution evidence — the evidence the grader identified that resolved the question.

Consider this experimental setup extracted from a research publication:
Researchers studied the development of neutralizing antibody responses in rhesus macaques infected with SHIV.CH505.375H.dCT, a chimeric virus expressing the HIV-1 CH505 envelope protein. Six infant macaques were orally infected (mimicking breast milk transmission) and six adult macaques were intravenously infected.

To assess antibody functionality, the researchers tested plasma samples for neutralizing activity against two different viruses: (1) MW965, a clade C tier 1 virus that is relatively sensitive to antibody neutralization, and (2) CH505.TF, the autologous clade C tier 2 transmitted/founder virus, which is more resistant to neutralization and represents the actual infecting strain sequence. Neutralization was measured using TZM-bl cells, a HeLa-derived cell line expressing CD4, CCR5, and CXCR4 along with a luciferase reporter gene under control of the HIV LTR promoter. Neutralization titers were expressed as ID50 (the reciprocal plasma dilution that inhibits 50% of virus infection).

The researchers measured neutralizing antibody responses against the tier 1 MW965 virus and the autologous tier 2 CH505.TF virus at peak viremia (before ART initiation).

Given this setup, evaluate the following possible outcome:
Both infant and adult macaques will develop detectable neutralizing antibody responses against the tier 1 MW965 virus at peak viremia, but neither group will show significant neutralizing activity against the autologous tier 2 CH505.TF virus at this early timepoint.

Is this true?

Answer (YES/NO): NO